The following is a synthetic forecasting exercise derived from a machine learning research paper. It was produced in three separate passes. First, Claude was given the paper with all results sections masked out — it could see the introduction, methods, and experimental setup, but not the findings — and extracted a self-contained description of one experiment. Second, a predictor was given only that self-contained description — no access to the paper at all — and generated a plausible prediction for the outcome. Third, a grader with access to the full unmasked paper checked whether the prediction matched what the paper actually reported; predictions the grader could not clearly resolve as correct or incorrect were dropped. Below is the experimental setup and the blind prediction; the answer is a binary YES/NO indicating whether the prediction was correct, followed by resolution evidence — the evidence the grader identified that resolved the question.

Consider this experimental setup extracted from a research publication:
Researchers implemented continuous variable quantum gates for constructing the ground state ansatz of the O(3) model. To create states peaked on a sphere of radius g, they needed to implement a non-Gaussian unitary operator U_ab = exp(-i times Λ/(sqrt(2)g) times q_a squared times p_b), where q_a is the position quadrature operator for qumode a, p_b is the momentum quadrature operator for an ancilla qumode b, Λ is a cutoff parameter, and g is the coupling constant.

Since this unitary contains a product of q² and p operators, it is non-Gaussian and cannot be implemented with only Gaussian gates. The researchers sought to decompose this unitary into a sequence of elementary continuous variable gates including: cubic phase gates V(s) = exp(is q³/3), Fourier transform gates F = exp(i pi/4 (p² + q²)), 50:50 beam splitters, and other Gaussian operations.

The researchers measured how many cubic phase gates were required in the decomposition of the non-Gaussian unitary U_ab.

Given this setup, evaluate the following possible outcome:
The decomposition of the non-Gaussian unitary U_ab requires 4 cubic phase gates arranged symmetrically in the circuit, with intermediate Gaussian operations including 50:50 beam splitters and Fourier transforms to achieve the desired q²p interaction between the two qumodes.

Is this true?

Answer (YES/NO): NO